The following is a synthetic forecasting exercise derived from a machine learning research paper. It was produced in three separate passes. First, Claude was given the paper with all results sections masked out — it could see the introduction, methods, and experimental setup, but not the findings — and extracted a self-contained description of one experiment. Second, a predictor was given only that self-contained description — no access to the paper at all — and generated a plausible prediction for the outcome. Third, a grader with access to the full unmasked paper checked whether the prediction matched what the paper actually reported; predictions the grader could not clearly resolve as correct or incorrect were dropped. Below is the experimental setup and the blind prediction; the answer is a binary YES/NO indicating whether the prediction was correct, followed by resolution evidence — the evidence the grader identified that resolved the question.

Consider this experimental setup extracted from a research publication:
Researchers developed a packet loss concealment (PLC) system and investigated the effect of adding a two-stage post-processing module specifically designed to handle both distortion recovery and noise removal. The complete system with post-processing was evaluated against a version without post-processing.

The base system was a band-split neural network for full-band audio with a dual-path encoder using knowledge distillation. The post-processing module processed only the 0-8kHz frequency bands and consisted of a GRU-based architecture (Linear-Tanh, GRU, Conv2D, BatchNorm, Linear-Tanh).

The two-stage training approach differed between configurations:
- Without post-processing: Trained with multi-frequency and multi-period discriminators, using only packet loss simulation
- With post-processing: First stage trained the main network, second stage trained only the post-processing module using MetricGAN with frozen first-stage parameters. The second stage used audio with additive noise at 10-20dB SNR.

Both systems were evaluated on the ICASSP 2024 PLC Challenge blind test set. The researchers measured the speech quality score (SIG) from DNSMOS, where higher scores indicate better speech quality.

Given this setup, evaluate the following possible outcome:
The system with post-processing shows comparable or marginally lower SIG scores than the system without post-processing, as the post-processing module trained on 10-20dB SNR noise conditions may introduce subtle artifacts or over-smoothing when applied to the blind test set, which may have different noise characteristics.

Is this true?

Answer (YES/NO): YES